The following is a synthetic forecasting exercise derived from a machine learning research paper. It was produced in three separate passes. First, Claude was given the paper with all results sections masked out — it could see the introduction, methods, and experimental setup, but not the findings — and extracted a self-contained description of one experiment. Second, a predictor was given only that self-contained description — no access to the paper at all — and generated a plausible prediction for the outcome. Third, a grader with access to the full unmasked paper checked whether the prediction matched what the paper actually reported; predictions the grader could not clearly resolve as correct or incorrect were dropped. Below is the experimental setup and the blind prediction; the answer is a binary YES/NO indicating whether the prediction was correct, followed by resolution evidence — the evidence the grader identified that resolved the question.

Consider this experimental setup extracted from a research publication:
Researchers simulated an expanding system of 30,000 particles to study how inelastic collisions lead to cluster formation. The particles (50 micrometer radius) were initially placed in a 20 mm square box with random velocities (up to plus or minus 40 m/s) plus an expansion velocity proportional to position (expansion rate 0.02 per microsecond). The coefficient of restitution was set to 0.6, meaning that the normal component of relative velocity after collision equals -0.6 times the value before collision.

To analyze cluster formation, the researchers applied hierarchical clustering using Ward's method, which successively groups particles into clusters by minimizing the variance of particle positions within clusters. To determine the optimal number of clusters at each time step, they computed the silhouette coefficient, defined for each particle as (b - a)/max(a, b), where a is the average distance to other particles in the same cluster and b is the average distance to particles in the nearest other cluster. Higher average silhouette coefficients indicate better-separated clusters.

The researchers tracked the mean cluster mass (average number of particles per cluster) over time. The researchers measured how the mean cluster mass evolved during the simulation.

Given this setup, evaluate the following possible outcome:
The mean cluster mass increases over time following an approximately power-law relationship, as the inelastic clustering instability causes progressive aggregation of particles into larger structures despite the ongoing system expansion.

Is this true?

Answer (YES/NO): NO